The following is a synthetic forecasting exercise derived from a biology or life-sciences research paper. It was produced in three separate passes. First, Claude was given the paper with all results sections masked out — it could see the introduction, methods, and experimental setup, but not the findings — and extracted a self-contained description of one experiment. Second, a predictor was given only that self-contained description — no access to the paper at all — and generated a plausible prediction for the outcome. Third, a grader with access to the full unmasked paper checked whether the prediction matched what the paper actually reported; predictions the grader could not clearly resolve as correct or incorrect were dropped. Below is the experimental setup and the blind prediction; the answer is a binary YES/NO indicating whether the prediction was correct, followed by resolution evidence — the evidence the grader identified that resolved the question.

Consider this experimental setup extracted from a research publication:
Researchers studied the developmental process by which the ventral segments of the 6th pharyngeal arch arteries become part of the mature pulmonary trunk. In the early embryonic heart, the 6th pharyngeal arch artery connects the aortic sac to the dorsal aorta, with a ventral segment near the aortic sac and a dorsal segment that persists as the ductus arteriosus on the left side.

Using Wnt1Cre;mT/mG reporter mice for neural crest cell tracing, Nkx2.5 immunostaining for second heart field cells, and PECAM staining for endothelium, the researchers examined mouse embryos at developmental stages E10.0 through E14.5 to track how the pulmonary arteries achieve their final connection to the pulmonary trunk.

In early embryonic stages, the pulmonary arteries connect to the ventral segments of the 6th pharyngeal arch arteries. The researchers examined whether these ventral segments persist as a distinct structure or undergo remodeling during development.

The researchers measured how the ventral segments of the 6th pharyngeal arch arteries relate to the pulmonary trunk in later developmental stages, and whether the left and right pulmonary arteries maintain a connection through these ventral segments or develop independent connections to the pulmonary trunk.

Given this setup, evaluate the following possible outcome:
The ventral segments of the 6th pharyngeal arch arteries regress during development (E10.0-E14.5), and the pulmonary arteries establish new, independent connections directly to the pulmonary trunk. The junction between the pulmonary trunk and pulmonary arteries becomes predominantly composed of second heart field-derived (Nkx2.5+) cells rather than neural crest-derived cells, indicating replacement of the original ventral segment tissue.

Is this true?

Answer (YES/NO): NO